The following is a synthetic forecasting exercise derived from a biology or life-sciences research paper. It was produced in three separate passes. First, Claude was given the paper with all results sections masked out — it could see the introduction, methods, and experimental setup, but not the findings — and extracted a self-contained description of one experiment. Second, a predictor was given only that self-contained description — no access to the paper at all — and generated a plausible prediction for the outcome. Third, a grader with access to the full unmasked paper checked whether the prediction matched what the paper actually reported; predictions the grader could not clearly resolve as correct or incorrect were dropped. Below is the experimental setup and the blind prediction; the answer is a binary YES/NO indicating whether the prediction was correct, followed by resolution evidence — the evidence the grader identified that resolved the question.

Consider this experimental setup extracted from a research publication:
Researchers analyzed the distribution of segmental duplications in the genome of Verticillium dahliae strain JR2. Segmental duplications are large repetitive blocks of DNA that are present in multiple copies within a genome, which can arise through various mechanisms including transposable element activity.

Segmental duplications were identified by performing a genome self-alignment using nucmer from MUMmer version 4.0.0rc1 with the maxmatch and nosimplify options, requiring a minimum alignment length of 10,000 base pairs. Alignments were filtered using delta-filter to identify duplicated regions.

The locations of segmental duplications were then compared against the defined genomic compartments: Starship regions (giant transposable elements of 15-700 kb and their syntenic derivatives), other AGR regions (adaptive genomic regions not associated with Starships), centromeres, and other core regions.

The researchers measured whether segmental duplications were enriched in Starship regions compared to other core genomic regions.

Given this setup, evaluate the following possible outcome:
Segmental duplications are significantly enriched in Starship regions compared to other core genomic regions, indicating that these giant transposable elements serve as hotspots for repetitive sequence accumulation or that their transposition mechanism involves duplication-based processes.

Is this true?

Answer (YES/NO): YES